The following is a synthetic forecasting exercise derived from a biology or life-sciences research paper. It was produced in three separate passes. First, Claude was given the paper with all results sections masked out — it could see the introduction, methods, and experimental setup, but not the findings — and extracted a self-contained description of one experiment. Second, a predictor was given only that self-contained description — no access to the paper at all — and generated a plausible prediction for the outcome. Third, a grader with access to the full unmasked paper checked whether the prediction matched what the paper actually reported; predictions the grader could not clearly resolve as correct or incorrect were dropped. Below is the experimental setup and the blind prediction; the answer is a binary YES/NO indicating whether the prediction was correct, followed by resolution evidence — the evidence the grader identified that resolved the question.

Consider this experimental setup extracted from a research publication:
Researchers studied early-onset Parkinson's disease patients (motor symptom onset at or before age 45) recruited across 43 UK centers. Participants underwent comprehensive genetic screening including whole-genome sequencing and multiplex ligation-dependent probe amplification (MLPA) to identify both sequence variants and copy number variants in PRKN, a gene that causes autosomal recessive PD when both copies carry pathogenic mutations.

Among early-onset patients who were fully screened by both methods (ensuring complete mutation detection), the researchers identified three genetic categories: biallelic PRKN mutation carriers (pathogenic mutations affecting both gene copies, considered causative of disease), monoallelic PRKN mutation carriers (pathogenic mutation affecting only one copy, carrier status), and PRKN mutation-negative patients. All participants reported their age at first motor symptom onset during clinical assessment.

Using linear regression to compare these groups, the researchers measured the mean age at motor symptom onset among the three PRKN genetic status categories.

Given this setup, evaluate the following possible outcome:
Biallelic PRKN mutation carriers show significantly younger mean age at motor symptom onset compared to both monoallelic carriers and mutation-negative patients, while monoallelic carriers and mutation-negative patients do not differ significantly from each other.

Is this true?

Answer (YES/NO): YES